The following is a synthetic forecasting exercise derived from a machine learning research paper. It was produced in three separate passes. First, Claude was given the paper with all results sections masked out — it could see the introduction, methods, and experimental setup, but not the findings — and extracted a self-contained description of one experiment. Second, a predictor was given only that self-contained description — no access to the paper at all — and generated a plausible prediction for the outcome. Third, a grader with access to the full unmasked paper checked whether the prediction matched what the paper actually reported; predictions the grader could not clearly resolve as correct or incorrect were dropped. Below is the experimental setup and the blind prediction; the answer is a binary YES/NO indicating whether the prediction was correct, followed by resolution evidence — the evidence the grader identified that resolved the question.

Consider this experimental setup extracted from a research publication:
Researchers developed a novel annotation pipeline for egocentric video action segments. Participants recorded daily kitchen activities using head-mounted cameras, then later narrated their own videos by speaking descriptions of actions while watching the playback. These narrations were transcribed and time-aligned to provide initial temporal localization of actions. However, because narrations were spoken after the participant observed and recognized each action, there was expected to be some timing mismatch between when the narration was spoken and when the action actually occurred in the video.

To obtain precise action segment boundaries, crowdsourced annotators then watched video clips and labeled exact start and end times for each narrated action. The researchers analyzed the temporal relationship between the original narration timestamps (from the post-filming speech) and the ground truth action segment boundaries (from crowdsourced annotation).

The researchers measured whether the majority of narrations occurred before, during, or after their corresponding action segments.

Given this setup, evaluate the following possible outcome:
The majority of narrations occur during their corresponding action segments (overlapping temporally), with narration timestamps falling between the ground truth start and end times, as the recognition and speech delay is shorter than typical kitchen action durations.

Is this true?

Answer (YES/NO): YES